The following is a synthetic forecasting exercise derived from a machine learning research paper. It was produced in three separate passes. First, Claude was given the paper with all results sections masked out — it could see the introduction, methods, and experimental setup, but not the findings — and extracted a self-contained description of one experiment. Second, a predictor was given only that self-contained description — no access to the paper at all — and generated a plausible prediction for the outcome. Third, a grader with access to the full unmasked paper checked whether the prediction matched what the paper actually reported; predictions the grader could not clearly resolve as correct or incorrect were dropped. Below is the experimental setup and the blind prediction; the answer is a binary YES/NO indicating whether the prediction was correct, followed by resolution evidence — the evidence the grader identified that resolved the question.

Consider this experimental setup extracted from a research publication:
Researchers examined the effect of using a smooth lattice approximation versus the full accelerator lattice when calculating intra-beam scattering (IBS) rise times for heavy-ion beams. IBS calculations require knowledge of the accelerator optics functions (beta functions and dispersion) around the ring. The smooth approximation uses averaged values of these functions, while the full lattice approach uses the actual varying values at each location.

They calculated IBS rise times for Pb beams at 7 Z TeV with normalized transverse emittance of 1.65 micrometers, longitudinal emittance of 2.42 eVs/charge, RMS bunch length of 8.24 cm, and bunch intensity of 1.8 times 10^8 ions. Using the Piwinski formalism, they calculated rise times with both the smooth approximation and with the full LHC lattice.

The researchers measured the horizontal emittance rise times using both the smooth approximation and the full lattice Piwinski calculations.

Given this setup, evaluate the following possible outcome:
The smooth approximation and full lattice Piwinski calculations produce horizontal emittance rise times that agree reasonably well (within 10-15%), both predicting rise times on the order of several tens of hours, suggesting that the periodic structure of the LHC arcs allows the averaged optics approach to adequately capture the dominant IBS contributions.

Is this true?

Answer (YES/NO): NO